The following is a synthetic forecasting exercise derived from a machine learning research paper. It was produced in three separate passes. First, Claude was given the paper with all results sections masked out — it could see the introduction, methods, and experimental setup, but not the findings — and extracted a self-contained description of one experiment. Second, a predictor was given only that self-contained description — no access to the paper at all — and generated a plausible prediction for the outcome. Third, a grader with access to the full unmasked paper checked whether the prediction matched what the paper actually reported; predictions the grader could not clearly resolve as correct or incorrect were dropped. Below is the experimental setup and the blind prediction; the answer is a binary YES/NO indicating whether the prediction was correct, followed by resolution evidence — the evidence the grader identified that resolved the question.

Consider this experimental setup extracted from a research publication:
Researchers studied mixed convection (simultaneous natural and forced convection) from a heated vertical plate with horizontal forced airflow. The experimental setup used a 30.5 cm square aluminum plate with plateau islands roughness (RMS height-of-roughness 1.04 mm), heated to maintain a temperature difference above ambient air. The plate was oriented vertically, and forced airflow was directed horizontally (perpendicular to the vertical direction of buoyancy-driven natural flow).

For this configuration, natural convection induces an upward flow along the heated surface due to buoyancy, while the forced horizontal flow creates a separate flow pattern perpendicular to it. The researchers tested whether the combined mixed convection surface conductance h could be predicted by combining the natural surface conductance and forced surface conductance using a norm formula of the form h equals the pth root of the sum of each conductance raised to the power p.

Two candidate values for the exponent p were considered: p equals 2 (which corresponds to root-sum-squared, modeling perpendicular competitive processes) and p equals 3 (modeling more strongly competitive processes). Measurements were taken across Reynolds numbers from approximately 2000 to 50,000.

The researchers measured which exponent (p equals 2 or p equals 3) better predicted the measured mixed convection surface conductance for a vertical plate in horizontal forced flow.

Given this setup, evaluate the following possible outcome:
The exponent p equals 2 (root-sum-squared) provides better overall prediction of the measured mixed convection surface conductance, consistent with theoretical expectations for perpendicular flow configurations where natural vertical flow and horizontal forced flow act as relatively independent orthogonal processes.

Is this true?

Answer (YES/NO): YES